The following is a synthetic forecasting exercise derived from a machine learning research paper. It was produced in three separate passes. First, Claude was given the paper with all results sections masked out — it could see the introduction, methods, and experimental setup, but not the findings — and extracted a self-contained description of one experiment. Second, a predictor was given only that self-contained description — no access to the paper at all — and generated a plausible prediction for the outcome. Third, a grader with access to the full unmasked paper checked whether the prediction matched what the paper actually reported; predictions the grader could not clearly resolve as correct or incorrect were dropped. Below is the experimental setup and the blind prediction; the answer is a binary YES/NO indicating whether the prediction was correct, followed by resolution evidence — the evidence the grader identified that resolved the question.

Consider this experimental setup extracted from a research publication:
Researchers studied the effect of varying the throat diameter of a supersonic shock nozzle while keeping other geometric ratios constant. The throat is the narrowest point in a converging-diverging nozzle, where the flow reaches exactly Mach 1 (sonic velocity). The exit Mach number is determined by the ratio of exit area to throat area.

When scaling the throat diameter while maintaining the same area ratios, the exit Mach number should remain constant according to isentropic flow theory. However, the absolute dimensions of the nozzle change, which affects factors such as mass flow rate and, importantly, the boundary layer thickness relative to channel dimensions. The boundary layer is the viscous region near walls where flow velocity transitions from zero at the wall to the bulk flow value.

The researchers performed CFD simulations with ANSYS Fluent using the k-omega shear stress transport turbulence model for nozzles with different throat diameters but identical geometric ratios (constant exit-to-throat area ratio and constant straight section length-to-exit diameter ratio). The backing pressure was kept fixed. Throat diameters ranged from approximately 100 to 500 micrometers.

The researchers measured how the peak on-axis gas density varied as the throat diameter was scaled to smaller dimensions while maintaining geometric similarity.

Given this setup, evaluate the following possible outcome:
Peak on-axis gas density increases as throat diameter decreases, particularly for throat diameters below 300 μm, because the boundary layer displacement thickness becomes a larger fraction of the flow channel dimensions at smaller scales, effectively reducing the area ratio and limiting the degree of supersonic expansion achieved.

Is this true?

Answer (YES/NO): NO